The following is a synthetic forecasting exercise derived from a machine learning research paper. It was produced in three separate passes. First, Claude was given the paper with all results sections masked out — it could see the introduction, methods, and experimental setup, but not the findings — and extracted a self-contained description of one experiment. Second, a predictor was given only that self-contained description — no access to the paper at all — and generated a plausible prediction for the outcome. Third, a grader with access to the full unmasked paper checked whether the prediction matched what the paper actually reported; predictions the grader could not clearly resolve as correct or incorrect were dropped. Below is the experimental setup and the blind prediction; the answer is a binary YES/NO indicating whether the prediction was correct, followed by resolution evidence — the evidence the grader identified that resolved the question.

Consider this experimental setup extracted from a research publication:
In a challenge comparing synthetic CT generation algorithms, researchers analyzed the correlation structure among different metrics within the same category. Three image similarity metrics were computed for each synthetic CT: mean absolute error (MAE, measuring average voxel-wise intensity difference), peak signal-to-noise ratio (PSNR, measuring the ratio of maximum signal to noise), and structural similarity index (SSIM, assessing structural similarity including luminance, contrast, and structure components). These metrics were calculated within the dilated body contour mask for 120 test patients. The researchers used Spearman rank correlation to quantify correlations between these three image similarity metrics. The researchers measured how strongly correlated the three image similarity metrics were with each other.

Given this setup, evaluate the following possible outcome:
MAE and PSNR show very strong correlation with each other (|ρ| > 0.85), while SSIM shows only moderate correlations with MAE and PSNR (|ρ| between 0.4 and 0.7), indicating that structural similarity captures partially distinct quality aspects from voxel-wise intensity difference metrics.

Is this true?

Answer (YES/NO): NO